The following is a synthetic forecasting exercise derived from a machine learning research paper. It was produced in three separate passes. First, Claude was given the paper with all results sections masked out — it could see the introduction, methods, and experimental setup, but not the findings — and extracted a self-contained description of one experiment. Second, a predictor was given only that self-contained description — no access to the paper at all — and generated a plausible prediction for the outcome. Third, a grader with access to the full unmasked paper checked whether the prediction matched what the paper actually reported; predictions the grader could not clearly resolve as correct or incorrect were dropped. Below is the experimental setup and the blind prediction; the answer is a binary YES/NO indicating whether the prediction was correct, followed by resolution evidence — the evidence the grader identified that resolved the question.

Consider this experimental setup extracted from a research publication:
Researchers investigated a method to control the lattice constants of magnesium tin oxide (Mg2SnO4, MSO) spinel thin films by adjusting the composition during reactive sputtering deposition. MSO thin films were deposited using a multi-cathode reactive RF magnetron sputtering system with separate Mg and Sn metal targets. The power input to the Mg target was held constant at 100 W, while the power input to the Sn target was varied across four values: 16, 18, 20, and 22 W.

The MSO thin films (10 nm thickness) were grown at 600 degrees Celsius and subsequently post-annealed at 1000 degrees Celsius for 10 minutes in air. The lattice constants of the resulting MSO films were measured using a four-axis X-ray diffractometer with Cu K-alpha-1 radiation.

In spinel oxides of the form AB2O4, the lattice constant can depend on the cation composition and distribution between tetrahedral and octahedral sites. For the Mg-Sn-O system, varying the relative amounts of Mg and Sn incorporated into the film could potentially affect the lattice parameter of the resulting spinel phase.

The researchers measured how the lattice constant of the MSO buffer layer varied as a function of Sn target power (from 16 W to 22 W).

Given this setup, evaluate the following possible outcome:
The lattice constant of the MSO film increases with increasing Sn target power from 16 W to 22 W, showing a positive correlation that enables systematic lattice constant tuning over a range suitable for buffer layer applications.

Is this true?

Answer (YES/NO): YES